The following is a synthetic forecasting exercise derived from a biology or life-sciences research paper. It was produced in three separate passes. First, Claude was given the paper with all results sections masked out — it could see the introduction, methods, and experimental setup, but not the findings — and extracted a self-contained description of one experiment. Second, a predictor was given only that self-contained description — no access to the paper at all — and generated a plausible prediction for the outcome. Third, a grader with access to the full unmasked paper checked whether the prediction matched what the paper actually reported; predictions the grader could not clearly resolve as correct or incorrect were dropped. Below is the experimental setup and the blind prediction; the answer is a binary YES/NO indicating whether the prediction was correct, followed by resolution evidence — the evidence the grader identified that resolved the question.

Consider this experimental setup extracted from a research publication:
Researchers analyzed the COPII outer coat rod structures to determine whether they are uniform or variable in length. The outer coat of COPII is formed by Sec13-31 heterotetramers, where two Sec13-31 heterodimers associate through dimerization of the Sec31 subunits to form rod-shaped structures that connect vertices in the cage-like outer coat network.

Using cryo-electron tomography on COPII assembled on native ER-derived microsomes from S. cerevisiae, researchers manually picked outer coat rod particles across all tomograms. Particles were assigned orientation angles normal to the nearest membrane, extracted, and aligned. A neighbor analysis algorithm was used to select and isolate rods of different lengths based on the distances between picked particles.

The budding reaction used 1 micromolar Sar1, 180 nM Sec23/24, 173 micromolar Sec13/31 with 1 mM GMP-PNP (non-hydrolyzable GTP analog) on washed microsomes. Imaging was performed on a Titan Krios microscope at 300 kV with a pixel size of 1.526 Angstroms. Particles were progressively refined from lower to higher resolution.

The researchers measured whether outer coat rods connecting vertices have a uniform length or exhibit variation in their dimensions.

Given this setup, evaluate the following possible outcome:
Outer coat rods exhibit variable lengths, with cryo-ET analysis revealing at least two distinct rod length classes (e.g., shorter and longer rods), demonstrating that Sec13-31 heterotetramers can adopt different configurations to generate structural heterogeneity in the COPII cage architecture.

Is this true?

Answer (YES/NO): NO